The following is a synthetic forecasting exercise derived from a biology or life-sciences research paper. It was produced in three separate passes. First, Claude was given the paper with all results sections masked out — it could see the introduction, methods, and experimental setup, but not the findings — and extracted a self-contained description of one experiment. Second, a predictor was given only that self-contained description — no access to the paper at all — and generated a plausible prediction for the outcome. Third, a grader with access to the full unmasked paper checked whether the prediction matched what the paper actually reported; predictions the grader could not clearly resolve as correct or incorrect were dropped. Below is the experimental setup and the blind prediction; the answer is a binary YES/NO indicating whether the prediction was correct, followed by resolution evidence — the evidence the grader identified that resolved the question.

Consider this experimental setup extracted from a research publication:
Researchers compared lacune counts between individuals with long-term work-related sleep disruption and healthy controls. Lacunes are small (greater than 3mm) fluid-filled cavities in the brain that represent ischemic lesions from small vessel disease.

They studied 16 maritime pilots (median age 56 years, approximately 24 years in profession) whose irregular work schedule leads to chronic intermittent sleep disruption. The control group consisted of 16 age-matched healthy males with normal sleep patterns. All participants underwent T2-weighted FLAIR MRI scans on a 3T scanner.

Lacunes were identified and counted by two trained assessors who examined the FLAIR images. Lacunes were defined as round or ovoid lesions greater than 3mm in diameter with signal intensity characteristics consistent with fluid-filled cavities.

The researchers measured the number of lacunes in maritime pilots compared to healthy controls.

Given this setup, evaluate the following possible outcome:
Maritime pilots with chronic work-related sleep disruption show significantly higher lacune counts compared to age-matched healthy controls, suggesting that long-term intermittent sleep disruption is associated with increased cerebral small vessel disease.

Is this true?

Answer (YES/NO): NO